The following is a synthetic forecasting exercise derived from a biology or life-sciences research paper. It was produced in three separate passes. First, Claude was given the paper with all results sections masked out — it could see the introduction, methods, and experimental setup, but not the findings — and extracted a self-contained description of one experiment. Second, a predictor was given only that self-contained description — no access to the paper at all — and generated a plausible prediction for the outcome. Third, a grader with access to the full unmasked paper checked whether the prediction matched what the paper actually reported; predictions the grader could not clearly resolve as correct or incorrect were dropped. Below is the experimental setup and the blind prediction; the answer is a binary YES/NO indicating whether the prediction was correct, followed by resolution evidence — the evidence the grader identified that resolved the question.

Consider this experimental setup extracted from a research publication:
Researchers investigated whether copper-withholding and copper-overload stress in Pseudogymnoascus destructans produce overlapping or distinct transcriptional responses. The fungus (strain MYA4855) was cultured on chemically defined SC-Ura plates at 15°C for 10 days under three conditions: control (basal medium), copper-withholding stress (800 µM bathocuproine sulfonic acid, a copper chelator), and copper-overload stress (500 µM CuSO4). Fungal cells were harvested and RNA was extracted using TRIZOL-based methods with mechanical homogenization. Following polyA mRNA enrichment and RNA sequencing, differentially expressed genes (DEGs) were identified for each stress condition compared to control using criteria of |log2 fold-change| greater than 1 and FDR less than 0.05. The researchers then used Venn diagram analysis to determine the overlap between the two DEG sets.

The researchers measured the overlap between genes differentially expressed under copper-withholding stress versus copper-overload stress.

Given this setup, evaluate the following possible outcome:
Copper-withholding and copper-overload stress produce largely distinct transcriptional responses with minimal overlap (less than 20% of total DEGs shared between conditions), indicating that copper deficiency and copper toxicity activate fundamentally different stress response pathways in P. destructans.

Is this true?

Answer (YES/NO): NO